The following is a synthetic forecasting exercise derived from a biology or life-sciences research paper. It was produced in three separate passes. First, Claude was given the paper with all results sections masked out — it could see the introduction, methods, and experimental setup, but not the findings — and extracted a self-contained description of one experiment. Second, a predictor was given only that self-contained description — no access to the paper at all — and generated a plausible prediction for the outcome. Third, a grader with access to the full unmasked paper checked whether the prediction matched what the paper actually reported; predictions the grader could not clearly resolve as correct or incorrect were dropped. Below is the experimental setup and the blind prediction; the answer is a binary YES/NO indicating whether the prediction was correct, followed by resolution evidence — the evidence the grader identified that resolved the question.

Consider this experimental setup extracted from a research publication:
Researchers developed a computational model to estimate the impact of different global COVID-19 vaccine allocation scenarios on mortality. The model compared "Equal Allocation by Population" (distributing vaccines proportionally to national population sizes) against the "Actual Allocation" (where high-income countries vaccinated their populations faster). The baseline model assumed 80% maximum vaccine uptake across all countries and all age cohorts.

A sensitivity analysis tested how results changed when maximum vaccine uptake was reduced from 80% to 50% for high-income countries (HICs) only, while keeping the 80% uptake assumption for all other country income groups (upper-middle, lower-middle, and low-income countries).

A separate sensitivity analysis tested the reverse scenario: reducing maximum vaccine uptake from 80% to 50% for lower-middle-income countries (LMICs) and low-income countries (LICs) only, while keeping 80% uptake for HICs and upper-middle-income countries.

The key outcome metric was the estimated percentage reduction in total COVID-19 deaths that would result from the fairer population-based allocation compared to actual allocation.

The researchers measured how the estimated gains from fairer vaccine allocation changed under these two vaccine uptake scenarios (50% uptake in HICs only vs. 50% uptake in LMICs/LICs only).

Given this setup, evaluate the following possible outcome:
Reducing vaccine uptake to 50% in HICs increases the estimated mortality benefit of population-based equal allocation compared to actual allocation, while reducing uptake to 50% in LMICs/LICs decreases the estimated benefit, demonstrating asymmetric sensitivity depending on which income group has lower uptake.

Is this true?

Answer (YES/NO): YES